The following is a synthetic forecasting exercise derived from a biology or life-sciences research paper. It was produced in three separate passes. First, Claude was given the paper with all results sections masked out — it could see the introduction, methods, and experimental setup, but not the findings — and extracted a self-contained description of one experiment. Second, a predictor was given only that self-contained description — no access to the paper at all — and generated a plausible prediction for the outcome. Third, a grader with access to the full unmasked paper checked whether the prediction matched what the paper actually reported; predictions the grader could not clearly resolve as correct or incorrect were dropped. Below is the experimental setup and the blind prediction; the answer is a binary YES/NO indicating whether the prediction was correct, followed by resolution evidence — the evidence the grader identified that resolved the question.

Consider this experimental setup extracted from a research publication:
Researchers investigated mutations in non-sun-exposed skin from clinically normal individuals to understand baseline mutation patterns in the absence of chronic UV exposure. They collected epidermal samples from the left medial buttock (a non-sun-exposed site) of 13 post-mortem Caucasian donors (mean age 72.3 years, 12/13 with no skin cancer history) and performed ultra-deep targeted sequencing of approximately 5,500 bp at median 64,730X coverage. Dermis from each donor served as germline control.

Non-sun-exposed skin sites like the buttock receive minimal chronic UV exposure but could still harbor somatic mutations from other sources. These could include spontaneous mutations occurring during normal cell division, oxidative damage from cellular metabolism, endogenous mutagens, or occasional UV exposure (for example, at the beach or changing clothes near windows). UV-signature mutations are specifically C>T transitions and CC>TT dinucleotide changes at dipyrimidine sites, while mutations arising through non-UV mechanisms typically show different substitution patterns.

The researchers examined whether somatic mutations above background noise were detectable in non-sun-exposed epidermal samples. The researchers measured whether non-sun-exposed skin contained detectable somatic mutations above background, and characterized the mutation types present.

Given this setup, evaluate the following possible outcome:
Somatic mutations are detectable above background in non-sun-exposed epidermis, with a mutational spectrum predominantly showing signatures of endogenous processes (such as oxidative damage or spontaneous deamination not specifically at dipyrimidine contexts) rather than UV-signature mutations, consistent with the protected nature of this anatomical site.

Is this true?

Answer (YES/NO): YES